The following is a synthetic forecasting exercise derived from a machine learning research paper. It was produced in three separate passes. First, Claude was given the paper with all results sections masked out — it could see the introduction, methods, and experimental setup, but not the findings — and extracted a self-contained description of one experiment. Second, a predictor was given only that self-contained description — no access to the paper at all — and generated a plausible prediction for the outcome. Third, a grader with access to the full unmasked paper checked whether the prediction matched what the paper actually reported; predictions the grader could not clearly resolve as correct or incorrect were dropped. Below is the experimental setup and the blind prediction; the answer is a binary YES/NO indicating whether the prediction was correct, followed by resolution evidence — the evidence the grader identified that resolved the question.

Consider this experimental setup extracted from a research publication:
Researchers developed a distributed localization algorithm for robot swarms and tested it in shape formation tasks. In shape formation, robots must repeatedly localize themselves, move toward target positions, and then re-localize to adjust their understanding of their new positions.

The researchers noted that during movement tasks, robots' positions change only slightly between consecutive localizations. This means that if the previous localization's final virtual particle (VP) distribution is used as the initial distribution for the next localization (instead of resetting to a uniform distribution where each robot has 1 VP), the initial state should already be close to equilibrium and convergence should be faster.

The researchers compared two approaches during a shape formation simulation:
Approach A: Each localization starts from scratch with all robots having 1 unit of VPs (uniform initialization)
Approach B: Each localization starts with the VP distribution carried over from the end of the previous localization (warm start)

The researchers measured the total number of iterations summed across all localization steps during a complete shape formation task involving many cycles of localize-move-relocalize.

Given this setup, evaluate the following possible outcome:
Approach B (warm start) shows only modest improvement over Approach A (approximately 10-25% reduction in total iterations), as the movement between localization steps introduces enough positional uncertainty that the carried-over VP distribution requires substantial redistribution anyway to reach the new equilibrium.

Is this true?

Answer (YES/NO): NO